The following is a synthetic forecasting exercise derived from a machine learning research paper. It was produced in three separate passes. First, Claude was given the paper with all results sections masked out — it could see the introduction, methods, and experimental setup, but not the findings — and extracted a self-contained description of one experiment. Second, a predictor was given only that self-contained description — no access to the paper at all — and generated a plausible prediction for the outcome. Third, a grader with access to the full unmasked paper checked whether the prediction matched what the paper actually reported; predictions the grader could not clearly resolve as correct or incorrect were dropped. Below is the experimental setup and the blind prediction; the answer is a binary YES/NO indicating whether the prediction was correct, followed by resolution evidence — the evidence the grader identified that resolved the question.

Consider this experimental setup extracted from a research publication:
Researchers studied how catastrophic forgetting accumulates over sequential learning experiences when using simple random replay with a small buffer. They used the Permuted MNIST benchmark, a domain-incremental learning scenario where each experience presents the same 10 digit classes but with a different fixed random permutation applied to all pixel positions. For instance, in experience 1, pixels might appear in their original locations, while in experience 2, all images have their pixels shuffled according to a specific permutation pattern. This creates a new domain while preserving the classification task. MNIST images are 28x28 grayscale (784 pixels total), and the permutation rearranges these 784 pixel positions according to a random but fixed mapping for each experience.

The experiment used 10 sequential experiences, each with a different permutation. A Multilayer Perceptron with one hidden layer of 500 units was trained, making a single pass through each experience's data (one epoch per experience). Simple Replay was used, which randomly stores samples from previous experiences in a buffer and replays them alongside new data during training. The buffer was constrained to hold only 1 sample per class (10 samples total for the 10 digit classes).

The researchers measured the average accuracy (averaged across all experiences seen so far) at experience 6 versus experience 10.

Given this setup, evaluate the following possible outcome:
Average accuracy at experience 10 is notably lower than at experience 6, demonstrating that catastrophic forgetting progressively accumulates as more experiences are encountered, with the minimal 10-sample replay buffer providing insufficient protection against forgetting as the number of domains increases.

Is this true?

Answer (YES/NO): NO